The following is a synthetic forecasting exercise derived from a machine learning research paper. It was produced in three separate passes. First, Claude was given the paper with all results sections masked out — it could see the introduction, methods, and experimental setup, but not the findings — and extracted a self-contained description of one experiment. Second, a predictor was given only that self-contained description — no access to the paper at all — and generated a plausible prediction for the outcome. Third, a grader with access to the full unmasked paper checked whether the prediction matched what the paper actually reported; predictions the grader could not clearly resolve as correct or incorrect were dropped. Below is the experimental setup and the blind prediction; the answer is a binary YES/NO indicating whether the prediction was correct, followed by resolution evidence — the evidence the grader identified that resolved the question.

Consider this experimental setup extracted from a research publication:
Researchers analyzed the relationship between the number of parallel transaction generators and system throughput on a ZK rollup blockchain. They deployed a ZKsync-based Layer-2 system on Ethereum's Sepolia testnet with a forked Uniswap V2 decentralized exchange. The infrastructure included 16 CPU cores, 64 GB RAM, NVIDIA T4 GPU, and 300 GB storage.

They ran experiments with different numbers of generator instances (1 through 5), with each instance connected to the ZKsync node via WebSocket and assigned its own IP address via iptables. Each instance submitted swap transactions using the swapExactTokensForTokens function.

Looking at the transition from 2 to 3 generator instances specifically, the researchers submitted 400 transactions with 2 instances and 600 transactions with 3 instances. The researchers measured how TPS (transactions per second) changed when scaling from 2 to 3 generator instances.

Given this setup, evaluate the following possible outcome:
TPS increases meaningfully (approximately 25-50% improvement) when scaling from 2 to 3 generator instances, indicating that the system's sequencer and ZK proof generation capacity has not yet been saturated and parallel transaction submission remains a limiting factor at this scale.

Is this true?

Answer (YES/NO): NO